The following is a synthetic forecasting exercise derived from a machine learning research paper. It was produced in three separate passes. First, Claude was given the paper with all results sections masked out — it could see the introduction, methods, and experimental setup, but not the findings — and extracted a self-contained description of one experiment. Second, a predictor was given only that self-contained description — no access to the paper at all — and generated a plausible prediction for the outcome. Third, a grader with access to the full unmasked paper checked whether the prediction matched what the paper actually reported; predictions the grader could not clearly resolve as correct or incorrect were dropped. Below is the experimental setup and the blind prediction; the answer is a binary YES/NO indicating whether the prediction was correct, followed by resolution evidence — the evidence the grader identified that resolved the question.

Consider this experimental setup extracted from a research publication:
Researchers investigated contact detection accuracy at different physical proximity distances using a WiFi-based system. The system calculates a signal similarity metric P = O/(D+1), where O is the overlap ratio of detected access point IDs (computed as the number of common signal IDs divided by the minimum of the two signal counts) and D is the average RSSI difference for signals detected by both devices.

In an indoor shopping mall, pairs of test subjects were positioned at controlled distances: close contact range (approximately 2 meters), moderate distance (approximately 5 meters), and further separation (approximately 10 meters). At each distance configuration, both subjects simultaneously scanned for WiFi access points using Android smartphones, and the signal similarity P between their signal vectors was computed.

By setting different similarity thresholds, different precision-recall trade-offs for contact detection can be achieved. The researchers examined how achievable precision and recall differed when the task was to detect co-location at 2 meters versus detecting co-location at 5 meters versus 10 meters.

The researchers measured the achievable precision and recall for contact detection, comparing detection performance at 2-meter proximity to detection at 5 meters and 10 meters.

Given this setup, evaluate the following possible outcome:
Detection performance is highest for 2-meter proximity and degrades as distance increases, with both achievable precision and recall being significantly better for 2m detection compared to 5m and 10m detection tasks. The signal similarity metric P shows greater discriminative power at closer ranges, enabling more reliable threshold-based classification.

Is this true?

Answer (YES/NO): NO